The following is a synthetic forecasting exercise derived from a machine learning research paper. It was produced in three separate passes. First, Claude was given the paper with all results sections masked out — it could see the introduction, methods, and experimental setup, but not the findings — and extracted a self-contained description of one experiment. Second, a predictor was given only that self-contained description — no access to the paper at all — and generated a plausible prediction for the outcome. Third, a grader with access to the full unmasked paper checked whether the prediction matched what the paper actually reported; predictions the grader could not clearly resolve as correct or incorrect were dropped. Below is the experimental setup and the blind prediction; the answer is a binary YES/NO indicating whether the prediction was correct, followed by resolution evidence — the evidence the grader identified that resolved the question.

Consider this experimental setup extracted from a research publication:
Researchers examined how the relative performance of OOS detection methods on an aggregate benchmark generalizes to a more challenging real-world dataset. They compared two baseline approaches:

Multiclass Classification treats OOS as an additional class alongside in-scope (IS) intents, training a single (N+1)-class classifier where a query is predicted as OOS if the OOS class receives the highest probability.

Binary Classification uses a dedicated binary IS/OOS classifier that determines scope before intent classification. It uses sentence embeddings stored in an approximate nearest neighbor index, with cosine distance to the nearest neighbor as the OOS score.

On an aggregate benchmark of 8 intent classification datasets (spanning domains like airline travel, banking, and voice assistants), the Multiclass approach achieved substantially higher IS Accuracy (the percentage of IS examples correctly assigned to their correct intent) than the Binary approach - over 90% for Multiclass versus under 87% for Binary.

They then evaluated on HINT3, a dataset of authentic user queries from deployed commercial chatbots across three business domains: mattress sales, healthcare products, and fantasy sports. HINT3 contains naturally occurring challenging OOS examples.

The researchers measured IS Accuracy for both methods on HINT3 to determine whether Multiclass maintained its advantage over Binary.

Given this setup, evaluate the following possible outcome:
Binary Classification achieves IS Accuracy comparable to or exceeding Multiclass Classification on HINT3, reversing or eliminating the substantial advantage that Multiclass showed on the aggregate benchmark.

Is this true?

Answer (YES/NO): NO